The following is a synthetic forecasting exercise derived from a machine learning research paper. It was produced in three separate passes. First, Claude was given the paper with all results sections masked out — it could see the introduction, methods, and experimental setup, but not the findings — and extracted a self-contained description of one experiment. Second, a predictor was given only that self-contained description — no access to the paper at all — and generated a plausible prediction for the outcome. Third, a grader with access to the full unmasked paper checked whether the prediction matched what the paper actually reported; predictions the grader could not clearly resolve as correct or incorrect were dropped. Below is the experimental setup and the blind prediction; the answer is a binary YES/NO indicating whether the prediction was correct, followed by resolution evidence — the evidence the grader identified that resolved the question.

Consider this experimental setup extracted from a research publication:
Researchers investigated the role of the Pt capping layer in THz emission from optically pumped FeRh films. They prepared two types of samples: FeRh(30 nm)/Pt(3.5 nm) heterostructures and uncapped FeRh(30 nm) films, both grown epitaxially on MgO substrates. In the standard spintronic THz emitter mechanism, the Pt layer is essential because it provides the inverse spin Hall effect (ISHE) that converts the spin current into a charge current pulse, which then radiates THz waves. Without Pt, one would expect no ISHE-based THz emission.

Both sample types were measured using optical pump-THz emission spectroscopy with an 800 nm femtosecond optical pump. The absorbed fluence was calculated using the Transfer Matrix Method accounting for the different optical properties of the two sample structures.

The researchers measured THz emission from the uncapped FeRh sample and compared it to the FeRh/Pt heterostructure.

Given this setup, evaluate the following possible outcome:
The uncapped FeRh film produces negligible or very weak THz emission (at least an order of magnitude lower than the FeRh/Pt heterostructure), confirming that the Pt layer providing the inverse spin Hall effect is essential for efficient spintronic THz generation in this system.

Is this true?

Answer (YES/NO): NO